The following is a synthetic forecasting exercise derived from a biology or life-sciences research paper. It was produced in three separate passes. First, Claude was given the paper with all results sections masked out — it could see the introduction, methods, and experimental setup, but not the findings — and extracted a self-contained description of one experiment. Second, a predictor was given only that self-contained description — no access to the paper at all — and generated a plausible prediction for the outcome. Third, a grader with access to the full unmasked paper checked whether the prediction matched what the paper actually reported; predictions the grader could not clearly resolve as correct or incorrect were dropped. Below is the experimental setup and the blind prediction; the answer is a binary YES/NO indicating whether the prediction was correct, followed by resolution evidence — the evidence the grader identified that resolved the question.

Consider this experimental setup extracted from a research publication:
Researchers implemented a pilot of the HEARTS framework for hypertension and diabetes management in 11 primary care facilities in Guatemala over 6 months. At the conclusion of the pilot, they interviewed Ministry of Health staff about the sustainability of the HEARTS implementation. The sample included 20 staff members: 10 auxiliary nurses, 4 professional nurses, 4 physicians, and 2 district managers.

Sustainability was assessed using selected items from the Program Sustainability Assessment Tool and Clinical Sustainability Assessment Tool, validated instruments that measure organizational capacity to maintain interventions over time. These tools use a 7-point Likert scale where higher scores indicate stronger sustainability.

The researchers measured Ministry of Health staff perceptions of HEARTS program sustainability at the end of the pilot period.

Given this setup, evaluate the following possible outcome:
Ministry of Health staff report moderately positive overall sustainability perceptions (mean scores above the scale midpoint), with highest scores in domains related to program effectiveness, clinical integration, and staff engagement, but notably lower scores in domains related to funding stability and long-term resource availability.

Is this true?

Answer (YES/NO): NO